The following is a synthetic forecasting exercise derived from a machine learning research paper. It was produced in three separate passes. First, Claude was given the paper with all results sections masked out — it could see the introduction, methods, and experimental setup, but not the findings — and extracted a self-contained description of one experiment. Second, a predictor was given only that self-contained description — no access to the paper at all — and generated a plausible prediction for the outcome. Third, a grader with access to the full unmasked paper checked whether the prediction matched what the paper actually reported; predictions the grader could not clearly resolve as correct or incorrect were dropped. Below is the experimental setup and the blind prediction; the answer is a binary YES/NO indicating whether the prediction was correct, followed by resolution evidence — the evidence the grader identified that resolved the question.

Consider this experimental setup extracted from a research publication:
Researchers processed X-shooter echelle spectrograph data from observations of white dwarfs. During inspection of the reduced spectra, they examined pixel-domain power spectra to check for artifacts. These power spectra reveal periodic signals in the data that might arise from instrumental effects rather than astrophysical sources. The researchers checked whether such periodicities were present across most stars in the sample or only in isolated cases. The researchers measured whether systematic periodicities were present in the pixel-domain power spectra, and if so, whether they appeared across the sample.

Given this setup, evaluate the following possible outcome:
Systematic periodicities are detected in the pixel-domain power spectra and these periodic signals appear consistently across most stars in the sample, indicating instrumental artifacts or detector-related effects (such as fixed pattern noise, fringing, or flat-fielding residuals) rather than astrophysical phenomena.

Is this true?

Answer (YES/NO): YES